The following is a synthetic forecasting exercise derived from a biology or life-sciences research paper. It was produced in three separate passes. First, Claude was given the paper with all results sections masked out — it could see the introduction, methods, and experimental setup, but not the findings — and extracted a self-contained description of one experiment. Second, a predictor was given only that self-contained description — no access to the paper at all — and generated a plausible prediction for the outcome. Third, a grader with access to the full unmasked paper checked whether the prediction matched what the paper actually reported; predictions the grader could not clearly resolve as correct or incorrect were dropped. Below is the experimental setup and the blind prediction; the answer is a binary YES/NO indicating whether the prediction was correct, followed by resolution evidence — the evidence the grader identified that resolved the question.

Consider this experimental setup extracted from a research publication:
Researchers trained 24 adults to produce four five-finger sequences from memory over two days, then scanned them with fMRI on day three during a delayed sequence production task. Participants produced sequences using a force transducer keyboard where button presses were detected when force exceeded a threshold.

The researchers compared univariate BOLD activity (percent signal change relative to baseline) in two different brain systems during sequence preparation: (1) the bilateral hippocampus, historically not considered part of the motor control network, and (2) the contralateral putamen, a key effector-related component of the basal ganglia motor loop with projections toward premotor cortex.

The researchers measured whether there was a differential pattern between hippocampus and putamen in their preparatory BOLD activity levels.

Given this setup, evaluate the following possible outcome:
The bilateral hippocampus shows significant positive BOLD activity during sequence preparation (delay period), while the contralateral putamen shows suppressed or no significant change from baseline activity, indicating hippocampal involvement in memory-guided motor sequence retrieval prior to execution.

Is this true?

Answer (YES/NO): NO